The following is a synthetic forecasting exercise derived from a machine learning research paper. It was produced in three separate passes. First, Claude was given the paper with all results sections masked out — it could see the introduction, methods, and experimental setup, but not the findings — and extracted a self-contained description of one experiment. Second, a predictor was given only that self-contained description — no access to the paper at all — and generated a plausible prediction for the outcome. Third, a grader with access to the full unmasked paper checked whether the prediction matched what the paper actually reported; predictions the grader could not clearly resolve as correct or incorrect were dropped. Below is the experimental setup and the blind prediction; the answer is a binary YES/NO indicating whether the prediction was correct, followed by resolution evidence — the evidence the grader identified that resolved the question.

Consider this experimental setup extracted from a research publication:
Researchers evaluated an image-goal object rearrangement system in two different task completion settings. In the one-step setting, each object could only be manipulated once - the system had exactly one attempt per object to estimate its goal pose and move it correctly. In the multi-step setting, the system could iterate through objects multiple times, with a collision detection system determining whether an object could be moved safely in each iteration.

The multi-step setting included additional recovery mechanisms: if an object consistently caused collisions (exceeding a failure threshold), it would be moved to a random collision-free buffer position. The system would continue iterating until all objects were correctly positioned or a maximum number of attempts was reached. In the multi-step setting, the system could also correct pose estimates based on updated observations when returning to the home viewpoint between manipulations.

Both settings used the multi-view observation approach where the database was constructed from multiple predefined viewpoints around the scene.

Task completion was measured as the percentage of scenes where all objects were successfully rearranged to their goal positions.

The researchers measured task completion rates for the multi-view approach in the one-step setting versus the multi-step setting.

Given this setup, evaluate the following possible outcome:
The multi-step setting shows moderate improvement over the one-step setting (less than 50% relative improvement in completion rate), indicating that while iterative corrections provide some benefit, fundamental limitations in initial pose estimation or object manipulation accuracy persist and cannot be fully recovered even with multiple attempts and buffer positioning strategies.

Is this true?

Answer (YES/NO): YES